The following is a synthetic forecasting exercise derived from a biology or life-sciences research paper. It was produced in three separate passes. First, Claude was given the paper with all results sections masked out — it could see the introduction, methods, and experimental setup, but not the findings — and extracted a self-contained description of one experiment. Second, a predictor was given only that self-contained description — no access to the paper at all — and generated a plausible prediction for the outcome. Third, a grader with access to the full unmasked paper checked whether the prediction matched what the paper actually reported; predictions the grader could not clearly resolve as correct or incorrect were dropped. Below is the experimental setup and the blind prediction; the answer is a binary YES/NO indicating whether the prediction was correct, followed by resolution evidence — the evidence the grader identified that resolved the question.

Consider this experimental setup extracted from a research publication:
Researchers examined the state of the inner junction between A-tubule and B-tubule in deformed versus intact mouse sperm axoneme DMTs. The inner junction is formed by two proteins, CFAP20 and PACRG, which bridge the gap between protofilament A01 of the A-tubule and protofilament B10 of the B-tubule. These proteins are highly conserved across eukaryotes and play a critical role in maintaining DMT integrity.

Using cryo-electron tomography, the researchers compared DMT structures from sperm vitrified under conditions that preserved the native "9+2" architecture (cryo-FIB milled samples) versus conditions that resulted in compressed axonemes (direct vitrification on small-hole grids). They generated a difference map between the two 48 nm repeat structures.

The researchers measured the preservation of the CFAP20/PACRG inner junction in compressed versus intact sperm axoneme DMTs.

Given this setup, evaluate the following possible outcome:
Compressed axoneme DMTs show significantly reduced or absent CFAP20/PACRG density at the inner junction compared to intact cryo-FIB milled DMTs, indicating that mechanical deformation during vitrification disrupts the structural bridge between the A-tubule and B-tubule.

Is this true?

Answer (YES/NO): YES